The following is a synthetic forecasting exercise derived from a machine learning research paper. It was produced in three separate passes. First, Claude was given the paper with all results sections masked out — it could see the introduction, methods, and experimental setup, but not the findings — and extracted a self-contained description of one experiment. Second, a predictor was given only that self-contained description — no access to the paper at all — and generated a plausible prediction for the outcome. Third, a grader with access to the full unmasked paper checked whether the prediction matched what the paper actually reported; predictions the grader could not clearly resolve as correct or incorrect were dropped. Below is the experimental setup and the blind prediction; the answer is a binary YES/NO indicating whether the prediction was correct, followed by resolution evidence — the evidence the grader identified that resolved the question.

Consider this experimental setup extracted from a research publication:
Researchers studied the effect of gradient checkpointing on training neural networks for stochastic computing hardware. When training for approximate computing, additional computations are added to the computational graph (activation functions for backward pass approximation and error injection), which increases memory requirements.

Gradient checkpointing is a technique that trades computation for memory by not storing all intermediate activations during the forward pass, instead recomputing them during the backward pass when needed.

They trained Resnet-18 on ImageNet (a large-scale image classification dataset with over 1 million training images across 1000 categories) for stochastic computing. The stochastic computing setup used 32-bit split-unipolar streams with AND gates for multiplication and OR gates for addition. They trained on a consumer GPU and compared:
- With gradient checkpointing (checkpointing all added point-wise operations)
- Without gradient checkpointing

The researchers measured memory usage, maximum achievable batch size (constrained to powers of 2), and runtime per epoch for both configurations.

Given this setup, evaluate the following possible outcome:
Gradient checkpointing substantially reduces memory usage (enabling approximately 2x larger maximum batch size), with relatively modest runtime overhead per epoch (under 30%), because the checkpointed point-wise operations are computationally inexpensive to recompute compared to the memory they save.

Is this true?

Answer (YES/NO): NO